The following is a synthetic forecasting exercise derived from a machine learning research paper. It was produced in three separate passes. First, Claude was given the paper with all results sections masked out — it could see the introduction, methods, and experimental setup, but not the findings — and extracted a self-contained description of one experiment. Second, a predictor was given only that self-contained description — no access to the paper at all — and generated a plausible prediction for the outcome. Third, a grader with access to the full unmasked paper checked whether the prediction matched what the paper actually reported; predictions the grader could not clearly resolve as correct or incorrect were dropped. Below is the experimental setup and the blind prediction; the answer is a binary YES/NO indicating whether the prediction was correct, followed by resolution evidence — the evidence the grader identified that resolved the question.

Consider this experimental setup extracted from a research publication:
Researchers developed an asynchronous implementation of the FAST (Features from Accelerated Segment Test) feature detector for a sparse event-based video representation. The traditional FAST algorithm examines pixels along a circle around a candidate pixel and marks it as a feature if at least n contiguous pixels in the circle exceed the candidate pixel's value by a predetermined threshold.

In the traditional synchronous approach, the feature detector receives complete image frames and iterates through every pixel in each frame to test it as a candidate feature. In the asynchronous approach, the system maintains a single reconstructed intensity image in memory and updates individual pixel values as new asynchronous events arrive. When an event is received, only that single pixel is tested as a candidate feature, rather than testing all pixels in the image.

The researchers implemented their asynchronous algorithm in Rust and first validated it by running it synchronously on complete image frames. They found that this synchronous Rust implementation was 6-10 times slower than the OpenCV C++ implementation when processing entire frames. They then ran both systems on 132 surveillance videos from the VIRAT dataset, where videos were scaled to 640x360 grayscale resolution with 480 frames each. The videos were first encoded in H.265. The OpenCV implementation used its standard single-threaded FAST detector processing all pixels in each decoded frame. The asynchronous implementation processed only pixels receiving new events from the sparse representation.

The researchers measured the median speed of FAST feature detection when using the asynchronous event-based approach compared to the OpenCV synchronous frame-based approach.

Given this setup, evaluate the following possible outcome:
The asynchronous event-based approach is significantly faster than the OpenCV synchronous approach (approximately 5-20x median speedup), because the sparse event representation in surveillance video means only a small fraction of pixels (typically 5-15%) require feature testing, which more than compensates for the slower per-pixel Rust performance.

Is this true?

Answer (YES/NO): NO